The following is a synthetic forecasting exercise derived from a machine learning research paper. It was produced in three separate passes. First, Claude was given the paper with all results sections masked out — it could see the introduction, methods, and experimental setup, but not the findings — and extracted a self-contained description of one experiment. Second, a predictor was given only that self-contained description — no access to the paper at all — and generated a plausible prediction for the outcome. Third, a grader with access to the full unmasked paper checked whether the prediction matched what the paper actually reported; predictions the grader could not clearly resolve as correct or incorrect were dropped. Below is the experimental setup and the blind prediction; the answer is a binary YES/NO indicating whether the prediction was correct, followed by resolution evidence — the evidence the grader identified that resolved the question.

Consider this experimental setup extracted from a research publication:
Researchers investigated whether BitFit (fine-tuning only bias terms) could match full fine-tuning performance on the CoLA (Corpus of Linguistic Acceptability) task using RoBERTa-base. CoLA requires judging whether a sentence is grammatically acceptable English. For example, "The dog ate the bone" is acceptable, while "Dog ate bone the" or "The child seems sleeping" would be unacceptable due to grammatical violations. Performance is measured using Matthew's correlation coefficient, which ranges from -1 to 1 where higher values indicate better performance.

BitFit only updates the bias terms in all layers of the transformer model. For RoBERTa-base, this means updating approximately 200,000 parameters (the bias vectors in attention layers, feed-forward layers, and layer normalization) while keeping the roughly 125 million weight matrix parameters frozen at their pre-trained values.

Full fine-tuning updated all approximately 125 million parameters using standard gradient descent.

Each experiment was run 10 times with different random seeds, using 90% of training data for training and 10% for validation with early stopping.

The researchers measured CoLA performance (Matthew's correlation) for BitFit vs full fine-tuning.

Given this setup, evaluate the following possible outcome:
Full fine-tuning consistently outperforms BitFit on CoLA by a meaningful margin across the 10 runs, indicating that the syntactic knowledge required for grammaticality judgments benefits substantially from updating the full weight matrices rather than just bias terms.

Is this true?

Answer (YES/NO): NO